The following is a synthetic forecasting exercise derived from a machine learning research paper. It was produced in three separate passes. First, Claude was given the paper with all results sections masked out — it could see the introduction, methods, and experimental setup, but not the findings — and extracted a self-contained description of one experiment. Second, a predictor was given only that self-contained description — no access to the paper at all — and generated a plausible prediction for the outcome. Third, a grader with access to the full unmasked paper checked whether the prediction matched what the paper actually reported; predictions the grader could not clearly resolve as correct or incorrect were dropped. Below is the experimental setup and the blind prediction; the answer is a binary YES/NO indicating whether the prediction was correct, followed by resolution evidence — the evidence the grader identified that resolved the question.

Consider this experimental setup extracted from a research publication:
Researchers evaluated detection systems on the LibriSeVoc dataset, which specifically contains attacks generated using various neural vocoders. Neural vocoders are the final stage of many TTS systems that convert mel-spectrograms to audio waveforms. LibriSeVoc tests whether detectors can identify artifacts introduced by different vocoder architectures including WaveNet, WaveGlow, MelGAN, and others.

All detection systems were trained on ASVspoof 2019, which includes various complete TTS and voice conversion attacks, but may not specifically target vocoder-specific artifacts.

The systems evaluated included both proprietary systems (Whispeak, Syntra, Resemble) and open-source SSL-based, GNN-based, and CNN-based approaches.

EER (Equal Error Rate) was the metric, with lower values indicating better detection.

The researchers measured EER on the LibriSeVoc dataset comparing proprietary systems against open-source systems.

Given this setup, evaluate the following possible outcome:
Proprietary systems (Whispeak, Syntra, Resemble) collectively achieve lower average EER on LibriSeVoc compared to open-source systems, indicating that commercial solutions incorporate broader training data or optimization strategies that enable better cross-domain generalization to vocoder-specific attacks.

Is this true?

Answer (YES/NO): YES